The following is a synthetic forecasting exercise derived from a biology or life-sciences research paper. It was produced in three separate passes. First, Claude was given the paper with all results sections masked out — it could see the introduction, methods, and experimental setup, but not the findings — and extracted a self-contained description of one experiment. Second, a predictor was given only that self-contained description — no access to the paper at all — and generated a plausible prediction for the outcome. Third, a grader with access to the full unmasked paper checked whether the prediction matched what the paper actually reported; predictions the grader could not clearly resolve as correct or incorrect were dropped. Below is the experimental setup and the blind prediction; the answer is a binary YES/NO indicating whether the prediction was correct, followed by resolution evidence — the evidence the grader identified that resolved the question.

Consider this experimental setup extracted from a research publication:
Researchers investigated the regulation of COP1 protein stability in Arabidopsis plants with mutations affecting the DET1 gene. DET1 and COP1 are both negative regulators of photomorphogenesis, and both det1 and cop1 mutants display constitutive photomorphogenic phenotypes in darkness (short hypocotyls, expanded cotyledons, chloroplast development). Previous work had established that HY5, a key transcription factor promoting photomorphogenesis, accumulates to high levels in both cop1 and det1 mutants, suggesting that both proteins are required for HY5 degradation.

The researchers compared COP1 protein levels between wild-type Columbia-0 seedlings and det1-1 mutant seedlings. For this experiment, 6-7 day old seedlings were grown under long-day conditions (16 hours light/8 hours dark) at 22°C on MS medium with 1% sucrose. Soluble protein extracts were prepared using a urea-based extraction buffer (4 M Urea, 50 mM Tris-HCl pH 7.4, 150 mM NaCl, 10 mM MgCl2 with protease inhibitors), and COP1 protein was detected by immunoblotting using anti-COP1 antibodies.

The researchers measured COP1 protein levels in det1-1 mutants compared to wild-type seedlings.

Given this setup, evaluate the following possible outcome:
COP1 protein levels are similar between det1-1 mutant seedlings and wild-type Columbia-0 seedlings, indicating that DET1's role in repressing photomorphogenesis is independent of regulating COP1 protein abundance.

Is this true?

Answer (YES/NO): NO